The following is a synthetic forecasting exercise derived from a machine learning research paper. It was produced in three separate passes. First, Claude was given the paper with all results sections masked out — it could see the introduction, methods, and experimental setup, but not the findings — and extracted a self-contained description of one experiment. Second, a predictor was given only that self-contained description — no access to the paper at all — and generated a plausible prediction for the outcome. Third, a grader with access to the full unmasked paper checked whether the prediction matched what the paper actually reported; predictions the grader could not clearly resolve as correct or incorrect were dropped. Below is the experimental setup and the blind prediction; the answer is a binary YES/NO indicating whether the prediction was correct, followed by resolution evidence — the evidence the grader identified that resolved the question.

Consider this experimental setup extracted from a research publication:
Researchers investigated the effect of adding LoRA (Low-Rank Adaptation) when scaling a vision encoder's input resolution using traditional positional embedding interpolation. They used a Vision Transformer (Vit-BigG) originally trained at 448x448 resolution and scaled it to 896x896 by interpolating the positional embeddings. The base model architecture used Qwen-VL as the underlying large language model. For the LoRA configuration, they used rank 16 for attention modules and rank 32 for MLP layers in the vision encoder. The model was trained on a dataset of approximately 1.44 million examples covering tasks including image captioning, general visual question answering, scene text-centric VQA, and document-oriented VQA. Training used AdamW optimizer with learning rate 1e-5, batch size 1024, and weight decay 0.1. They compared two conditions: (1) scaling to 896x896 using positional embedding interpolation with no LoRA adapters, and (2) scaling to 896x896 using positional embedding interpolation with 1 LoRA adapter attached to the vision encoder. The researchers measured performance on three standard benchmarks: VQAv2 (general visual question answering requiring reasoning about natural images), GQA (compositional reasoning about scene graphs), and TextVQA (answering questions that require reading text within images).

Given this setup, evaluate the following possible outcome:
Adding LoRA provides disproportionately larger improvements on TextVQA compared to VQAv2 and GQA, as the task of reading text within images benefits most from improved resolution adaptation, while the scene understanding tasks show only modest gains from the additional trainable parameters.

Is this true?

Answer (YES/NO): NO